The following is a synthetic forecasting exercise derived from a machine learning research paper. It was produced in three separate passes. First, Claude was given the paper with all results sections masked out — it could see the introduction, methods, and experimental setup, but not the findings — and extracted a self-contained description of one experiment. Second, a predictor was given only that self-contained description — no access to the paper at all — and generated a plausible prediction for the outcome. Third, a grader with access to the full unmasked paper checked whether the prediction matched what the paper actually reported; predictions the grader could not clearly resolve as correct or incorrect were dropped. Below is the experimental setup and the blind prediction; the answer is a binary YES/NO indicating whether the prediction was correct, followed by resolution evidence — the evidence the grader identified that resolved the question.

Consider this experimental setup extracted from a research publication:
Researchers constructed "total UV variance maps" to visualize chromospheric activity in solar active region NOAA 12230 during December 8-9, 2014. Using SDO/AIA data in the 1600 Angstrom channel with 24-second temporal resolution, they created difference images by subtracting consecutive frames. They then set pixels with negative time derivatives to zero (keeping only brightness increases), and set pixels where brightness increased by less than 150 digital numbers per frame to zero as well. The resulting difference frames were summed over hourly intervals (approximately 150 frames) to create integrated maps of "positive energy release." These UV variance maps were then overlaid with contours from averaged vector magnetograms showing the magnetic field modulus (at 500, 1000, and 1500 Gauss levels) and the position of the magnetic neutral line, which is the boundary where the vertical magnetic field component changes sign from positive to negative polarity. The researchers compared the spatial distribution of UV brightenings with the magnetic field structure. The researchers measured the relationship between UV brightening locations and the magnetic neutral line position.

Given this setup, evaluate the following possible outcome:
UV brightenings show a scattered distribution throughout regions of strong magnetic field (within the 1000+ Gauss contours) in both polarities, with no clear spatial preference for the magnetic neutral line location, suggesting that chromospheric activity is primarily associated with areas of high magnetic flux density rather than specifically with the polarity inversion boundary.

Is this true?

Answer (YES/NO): NO